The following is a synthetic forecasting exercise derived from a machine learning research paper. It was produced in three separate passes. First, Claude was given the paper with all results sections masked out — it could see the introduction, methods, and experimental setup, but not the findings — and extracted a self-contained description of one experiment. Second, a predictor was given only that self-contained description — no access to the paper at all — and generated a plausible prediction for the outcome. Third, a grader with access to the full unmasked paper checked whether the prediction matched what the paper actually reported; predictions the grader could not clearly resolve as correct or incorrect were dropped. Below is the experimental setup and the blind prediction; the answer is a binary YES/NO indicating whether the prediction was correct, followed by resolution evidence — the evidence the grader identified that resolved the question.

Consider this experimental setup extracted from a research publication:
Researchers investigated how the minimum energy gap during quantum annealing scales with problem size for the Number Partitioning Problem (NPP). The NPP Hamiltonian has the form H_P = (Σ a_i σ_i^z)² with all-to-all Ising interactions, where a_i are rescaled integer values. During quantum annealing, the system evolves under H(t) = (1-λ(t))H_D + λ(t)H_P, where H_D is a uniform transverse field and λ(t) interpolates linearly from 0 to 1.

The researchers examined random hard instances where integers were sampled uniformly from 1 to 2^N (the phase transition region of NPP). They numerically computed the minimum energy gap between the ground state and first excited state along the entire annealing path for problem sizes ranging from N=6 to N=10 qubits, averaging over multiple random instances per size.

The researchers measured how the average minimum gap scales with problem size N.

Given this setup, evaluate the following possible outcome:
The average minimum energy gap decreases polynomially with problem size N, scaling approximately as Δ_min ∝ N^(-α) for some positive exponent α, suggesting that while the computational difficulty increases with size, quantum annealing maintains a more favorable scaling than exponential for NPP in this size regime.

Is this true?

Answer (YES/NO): NO